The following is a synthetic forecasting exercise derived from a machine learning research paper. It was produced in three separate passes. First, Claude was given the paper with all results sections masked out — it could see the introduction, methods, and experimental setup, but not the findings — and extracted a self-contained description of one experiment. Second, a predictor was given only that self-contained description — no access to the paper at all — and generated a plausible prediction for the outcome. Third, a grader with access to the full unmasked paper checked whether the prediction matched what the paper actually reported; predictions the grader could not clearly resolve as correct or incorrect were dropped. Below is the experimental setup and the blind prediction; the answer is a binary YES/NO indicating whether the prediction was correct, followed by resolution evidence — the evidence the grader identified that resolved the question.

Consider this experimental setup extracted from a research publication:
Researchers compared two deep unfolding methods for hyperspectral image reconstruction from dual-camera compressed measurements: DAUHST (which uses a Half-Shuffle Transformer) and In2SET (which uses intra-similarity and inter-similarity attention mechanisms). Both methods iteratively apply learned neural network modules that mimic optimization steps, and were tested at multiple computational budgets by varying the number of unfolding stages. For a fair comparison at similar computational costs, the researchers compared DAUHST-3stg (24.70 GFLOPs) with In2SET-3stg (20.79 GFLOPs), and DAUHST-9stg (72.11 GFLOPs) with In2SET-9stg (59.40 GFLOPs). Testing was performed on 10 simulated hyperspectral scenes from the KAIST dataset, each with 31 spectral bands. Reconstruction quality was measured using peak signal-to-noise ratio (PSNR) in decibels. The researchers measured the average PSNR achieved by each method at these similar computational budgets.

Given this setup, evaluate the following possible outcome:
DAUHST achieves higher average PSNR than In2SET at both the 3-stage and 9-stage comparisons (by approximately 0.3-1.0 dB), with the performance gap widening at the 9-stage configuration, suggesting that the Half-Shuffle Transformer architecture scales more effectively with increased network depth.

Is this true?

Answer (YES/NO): NO